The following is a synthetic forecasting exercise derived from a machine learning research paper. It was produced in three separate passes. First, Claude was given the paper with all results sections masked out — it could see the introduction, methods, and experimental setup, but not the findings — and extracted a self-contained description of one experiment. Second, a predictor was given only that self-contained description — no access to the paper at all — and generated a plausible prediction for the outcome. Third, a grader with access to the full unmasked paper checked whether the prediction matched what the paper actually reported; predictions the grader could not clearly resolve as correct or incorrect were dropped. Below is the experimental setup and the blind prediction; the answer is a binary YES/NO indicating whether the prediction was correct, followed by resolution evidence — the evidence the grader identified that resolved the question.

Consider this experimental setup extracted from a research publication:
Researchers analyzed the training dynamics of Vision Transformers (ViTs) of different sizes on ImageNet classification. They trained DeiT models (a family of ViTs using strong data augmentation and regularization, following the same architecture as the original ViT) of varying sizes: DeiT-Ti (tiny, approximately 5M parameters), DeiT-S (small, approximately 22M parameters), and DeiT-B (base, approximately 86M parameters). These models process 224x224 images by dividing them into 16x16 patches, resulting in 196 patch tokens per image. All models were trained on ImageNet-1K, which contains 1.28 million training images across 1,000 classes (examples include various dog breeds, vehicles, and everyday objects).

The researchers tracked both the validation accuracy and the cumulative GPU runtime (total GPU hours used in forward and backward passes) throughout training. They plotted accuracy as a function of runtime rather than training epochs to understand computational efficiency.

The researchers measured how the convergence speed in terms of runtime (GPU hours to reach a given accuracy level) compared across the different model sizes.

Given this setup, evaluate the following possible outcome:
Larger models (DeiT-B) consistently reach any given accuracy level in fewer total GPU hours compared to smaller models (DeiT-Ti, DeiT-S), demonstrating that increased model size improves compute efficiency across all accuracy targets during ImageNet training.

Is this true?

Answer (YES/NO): NO